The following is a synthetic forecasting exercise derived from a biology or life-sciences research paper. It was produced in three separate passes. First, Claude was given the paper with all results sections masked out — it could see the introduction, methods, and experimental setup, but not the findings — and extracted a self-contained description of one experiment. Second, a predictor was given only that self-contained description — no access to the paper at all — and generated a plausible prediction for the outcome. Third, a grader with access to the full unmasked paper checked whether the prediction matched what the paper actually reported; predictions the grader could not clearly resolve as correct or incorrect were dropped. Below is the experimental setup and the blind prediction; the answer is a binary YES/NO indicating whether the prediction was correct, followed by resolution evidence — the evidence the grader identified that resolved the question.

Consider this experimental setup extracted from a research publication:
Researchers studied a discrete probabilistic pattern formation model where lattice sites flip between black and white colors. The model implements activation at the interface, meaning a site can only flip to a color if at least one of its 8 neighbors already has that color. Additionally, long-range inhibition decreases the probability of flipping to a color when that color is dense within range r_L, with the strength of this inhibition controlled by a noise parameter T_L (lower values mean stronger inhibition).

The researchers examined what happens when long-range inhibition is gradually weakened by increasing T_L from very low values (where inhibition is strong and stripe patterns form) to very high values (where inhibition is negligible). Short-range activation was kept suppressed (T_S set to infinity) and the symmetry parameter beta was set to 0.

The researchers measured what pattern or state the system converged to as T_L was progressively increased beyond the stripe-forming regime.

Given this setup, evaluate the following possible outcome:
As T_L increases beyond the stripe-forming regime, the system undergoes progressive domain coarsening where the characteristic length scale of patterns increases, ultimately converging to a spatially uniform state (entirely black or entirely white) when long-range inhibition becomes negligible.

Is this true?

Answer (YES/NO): NO